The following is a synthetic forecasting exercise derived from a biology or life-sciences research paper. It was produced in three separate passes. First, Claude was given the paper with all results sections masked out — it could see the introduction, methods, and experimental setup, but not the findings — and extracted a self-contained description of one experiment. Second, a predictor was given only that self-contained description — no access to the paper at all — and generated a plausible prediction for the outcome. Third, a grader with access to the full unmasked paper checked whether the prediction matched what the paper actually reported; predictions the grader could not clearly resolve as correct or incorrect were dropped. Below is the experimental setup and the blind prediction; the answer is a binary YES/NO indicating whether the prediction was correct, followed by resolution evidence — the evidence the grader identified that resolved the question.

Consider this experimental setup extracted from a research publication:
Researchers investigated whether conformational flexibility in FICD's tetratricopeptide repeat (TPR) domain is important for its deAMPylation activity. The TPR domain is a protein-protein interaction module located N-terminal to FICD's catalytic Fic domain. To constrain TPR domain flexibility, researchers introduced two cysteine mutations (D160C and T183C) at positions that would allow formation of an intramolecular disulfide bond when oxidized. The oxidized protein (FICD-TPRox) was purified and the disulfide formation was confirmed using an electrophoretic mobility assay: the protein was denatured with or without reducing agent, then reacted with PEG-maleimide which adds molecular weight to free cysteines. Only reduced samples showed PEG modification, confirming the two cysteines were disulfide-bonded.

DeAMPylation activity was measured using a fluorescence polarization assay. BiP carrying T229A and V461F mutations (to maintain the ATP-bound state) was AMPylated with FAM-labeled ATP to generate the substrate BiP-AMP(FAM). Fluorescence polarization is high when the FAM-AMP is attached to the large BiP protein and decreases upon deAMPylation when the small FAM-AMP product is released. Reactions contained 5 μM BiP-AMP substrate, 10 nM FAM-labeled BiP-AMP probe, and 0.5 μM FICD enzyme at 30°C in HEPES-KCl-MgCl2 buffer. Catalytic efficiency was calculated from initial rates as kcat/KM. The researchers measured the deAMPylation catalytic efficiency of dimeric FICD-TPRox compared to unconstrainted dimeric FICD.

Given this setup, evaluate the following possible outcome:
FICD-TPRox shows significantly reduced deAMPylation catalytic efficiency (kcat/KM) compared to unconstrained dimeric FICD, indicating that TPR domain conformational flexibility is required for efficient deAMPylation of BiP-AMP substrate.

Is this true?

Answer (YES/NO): YES